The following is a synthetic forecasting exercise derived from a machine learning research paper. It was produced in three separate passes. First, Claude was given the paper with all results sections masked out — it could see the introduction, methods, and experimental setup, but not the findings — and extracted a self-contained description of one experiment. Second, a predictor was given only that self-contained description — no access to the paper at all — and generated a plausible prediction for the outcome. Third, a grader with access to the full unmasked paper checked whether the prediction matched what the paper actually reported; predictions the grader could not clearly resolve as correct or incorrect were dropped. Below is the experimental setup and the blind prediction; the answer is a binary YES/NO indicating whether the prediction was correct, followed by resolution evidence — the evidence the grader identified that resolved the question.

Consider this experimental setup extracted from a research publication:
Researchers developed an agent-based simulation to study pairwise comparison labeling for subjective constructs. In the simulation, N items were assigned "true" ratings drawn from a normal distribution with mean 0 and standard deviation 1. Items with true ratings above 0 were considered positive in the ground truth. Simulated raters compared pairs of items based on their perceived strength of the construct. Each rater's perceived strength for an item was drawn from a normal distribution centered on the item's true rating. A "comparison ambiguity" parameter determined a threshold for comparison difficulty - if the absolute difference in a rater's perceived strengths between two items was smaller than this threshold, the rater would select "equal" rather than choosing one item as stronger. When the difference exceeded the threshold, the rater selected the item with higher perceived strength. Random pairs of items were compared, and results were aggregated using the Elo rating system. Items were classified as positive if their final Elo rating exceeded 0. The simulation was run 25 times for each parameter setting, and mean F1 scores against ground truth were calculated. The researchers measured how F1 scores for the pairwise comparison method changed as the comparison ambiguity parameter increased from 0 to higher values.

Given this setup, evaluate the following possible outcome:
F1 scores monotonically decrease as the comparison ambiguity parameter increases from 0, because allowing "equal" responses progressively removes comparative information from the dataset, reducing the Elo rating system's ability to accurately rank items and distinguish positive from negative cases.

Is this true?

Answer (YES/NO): NO